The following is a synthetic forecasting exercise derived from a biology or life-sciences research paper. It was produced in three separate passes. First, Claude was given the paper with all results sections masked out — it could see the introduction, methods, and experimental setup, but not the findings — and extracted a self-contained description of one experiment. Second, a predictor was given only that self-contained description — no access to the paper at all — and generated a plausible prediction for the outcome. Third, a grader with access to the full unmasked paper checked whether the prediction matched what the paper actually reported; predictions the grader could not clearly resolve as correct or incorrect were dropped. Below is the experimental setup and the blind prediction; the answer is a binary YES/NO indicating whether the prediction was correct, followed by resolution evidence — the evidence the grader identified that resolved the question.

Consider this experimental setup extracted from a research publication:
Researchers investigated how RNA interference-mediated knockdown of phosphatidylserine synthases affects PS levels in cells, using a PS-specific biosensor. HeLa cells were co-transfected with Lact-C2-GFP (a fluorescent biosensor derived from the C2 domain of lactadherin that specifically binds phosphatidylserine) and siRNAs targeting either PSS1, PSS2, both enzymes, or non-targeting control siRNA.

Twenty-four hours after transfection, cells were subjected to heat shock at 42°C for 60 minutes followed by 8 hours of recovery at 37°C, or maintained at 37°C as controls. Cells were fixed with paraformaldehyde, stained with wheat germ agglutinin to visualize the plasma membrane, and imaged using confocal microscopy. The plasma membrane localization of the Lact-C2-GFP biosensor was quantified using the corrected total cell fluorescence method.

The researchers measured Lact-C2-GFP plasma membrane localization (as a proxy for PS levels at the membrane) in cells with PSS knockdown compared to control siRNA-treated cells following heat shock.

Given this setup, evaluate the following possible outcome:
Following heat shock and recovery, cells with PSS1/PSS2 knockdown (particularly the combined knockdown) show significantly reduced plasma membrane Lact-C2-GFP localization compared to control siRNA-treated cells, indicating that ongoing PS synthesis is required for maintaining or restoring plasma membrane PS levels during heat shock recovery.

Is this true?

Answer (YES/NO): YES